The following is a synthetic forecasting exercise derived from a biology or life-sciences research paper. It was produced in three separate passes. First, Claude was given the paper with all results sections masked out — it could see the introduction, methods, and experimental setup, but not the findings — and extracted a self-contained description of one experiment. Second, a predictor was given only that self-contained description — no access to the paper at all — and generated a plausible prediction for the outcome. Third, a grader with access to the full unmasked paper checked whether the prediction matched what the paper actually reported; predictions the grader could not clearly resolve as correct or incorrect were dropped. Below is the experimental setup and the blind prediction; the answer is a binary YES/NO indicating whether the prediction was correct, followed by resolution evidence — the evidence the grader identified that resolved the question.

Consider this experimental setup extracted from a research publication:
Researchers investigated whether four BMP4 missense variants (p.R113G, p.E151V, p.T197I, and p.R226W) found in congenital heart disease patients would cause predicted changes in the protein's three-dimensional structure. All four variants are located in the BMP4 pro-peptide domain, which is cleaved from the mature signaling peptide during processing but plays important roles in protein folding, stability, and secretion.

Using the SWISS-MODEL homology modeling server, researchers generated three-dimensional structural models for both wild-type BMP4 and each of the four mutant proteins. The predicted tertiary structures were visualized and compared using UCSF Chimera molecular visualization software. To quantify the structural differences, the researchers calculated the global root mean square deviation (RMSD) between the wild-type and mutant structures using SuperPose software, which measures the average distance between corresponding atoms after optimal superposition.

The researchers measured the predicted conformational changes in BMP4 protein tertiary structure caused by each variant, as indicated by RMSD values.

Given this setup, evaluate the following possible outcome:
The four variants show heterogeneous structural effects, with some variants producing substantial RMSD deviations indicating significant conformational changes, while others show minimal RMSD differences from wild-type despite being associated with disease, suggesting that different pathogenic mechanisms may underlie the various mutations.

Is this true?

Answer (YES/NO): YES